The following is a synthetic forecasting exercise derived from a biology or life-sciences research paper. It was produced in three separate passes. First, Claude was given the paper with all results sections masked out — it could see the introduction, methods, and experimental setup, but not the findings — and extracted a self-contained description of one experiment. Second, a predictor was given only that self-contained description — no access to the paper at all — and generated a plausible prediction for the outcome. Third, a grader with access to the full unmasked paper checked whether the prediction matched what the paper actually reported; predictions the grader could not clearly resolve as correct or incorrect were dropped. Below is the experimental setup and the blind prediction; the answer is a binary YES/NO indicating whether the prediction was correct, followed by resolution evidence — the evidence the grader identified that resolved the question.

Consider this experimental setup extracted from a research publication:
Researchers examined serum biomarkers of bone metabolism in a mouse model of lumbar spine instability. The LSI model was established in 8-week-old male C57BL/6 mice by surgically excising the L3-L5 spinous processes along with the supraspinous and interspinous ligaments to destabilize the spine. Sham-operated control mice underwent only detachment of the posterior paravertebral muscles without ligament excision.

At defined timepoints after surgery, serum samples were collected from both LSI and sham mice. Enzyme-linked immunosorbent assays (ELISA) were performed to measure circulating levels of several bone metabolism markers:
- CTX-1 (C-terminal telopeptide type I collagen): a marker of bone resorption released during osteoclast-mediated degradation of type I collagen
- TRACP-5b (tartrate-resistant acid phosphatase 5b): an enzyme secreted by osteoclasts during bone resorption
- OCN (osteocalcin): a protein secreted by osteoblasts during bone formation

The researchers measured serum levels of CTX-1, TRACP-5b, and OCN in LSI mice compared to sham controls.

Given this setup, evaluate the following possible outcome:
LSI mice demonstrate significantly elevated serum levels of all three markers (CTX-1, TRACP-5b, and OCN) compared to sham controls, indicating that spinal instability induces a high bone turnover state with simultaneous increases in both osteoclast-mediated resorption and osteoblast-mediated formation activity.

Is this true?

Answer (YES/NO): NO